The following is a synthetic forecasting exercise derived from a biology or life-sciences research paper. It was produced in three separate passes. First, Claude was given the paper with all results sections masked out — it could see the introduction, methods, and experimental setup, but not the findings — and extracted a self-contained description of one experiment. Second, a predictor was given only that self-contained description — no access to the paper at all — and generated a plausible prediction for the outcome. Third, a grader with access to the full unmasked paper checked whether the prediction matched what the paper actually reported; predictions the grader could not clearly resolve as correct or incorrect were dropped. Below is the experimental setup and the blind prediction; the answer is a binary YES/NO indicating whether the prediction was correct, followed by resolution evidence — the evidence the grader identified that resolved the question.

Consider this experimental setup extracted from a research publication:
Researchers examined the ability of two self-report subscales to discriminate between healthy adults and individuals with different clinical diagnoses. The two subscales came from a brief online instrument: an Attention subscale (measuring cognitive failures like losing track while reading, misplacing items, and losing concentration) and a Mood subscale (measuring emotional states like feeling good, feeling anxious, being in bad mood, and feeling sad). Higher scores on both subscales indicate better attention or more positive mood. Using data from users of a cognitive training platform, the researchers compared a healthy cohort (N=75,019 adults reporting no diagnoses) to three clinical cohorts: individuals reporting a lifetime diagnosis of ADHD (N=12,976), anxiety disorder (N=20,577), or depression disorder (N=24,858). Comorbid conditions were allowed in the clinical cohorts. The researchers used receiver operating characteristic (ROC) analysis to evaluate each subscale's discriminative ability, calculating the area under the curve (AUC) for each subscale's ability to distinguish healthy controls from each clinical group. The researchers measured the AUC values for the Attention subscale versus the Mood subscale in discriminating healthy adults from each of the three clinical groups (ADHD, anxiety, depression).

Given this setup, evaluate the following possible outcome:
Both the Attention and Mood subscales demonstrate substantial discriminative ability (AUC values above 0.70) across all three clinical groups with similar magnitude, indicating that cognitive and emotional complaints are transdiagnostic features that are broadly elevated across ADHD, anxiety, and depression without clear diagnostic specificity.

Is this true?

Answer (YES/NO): NO